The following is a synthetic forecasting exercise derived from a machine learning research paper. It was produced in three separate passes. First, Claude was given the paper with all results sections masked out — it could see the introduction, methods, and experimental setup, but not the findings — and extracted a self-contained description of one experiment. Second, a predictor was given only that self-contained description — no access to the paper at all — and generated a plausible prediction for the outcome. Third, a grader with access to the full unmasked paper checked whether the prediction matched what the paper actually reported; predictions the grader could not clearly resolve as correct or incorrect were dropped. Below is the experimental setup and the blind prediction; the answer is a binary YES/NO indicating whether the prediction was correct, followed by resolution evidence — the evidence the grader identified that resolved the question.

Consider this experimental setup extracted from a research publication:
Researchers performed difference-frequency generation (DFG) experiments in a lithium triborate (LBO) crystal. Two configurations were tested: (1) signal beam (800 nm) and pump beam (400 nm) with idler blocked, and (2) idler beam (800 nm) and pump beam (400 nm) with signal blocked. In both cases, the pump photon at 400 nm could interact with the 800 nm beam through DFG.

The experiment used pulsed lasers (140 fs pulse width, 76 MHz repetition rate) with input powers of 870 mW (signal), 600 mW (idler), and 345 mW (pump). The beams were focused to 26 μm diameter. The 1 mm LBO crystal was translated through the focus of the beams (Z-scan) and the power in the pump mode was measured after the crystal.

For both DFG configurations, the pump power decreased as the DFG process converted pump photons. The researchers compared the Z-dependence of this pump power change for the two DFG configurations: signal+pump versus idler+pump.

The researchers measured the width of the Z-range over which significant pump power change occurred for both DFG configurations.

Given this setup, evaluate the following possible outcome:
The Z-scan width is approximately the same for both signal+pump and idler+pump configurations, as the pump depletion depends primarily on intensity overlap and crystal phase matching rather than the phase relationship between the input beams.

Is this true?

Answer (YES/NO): NO